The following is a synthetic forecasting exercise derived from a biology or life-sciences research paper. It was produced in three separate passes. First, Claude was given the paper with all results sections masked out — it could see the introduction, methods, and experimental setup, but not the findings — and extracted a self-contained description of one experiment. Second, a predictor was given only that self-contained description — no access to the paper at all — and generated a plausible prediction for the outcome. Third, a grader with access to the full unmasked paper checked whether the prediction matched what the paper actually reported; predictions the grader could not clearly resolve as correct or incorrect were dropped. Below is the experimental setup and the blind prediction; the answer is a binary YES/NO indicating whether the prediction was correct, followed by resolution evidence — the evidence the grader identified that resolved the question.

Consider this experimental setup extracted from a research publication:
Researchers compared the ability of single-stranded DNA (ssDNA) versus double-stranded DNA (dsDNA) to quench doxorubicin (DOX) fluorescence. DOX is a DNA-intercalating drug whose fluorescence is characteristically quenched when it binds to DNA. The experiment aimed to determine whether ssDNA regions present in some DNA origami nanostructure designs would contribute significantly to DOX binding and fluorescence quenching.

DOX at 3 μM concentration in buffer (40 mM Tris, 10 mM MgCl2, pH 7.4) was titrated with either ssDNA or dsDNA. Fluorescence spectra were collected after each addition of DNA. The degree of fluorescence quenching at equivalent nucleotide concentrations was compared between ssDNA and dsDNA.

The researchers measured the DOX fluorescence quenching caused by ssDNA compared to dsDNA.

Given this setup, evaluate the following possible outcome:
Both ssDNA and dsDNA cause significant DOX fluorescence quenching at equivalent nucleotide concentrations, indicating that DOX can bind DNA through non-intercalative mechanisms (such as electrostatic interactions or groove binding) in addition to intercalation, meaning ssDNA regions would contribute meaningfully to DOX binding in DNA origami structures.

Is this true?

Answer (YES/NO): NO